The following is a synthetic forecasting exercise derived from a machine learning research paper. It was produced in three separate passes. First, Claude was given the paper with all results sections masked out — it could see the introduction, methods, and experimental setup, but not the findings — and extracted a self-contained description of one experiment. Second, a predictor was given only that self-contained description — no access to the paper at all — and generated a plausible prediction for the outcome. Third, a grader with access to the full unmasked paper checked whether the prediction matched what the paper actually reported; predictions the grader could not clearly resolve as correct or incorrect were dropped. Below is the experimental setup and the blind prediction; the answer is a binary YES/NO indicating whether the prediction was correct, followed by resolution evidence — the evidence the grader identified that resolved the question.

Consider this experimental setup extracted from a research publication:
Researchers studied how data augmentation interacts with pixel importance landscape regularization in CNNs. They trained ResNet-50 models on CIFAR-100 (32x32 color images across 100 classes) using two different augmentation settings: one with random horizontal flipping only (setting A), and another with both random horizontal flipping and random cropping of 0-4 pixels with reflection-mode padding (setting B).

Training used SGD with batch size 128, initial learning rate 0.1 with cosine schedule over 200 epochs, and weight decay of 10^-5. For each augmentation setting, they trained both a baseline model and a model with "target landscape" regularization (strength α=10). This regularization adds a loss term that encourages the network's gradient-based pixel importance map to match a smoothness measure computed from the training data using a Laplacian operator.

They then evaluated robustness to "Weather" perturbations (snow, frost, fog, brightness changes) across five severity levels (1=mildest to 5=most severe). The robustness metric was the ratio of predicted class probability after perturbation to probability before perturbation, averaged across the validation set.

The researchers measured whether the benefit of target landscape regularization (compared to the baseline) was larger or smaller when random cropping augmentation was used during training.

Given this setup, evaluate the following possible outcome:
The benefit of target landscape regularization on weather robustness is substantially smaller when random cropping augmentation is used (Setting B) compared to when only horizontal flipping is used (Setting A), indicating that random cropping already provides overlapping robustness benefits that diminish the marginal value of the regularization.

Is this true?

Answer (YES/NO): NO